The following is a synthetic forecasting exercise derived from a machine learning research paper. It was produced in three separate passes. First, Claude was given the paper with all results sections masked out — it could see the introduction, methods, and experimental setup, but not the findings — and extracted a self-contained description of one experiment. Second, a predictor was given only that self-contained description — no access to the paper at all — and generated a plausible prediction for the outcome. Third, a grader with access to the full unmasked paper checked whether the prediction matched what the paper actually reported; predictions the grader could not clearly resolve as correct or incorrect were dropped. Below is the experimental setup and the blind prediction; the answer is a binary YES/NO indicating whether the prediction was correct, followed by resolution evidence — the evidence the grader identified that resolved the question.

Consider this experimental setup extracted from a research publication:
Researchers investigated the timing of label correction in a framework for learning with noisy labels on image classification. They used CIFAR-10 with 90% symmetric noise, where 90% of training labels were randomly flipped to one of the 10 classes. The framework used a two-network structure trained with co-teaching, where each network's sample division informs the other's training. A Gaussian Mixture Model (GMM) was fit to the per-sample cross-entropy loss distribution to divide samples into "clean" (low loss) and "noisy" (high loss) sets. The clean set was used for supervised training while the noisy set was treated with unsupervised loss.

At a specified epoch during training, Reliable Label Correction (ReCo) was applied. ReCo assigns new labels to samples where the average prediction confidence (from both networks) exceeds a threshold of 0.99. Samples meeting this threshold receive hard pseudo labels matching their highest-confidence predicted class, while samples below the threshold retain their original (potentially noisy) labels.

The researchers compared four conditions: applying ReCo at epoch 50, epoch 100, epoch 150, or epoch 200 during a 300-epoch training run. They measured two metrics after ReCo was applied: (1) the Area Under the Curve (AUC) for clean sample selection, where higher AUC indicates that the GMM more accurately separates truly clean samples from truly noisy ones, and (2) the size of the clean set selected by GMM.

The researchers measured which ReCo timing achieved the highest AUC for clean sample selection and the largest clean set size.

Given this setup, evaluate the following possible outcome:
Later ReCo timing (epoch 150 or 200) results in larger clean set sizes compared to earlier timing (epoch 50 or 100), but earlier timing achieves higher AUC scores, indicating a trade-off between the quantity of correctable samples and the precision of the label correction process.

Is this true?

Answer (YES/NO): NO